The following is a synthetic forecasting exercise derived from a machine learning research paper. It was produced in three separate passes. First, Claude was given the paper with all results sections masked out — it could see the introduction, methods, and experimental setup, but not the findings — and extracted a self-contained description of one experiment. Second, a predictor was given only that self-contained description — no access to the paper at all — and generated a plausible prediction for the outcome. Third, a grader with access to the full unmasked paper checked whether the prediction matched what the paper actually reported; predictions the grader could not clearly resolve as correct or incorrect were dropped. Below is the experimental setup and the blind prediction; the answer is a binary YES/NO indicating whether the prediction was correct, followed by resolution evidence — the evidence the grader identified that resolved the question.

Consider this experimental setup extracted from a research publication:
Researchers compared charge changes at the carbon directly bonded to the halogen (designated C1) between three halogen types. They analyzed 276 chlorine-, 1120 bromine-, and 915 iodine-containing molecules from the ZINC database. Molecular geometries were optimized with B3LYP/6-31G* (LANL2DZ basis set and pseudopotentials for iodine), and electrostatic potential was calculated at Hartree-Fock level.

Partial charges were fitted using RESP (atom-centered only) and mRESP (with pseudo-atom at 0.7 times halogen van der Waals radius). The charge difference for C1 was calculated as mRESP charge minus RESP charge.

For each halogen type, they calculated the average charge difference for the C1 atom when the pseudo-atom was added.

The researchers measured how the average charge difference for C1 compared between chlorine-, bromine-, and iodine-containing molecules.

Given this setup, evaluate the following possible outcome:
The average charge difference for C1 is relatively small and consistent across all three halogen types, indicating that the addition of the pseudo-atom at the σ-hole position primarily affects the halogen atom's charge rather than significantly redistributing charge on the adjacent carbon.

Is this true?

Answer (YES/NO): NO